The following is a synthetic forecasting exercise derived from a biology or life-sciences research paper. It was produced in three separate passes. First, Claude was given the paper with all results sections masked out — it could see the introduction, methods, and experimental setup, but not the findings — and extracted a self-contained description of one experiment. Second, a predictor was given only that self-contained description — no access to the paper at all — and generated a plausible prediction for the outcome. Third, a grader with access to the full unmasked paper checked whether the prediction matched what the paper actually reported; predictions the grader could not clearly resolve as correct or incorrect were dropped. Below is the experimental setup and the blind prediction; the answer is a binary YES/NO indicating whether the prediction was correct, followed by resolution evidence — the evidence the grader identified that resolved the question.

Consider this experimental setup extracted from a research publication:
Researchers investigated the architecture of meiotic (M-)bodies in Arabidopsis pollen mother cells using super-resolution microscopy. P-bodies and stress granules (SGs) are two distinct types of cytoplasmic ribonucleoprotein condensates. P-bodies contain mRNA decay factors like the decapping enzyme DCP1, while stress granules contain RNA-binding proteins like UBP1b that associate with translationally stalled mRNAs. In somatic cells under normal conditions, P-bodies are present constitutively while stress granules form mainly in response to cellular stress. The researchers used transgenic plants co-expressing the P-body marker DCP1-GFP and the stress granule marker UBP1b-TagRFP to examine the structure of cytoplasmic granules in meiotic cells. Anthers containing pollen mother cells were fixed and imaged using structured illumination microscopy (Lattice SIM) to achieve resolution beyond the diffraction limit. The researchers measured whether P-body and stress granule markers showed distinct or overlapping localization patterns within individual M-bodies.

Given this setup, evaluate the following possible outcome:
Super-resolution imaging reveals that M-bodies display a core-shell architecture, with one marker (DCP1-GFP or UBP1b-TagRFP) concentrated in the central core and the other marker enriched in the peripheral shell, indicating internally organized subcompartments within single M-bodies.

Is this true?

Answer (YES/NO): YES